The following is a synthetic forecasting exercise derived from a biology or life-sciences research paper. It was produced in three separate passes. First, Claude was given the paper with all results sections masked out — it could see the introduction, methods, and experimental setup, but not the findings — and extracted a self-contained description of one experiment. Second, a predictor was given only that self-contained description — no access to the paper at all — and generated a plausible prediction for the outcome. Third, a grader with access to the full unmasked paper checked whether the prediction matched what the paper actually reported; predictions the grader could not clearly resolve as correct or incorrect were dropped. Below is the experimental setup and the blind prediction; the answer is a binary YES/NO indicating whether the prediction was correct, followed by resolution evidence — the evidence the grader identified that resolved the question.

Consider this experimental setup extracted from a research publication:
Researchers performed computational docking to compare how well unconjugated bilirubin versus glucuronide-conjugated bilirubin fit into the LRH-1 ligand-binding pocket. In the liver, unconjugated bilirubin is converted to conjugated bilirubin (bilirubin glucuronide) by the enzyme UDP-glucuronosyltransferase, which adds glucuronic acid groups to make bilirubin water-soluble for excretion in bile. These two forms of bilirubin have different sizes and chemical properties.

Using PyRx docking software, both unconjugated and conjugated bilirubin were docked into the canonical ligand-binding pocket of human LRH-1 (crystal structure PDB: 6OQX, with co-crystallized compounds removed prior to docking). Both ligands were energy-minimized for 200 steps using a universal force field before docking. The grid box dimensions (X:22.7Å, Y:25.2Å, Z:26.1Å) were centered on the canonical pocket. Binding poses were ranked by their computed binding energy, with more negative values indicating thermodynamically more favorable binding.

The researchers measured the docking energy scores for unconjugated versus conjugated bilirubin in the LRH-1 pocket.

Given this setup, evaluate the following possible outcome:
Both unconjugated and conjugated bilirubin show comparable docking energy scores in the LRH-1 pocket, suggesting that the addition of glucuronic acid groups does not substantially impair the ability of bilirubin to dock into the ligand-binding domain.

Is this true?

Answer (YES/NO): NO